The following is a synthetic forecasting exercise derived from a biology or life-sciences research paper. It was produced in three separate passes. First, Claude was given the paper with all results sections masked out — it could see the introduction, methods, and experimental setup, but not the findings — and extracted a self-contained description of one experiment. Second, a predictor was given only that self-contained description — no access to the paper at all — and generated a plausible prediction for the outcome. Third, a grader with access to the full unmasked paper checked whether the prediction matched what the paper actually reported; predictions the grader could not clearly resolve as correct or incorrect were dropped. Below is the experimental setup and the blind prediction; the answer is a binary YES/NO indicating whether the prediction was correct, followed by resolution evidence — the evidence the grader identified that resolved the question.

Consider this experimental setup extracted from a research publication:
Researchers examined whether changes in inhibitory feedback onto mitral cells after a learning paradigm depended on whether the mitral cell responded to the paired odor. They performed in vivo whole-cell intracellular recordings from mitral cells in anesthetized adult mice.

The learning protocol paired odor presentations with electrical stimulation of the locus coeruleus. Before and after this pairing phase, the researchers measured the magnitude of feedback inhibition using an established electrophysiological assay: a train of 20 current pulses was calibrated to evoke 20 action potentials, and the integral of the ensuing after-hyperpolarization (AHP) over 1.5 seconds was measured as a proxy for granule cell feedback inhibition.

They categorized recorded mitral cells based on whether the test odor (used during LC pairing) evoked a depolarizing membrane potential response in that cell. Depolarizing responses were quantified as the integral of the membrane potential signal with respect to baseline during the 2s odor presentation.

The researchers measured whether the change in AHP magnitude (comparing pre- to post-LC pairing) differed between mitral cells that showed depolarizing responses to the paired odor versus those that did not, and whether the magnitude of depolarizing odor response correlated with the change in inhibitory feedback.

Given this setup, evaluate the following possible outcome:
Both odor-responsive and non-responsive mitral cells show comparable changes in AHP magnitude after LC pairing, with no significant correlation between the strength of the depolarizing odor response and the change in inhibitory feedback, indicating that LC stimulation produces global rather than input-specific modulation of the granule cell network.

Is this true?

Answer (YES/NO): NO